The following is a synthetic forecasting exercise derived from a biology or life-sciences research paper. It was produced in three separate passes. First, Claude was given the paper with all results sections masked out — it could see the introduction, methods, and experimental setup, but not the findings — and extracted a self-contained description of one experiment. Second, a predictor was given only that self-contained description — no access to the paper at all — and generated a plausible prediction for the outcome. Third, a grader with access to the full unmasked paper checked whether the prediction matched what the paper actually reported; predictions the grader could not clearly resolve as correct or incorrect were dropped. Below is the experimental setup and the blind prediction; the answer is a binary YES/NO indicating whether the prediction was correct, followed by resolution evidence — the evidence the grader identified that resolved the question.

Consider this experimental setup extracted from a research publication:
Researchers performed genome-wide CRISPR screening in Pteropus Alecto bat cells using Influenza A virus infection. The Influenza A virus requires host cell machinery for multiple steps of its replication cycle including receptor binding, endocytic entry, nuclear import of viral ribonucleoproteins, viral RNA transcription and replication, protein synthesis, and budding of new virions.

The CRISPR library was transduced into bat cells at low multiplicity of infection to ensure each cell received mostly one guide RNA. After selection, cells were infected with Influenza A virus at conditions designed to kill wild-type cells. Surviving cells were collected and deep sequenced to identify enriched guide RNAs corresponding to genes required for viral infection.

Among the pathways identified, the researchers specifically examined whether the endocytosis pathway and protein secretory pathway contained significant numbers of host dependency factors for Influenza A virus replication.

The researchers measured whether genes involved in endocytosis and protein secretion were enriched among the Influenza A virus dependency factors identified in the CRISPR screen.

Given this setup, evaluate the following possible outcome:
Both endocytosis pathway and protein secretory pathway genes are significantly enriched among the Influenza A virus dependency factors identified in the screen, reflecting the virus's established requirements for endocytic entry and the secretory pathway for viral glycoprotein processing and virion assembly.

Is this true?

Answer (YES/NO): YES